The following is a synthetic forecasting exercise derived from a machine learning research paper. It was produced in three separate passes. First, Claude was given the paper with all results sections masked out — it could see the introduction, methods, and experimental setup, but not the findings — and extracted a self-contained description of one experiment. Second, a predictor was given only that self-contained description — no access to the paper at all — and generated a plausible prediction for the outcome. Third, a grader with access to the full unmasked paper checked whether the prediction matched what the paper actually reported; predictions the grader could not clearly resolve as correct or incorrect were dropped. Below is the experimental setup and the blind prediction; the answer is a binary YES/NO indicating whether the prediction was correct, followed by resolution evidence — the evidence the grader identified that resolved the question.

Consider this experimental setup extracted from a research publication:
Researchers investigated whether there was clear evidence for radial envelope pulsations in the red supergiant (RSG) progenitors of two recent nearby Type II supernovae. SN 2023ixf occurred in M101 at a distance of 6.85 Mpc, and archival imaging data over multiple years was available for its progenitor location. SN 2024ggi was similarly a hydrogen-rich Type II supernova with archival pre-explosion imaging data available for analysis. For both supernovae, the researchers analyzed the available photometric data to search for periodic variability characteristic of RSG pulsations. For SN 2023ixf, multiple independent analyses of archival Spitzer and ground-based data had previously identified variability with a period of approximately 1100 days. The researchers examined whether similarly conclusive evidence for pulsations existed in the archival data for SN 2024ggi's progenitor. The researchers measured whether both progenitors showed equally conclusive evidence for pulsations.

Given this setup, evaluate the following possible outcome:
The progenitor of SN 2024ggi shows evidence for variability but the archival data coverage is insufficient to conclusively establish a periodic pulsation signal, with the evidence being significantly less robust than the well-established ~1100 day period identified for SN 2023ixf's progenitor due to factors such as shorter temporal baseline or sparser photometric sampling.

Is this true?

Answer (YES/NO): NO